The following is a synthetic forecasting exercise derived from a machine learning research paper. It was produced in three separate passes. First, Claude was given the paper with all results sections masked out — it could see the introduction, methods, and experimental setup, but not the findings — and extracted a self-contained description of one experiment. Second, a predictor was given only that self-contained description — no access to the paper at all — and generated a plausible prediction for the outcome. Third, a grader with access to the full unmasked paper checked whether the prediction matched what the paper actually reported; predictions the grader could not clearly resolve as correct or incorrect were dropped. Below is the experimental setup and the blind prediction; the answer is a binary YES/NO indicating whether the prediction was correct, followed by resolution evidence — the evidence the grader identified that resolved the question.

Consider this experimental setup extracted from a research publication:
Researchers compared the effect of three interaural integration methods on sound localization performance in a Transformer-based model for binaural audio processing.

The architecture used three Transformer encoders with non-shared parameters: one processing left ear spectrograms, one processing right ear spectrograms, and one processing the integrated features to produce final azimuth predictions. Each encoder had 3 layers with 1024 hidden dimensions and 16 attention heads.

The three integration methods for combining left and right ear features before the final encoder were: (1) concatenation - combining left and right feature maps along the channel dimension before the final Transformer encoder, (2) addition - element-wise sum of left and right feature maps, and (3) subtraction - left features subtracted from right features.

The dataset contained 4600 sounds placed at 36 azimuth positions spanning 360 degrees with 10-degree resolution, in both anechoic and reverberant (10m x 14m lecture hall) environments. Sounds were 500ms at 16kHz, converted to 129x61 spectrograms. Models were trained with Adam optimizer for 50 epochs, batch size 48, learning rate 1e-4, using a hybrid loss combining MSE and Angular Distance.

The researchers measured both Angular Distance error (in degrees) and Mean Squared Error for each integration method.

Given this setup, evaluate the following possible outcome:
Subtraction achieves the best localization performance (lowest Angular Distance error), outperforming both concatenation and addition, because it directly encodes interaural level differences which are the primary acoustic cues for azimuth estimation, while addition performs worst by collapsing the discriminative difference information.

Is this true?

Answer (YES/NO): NO